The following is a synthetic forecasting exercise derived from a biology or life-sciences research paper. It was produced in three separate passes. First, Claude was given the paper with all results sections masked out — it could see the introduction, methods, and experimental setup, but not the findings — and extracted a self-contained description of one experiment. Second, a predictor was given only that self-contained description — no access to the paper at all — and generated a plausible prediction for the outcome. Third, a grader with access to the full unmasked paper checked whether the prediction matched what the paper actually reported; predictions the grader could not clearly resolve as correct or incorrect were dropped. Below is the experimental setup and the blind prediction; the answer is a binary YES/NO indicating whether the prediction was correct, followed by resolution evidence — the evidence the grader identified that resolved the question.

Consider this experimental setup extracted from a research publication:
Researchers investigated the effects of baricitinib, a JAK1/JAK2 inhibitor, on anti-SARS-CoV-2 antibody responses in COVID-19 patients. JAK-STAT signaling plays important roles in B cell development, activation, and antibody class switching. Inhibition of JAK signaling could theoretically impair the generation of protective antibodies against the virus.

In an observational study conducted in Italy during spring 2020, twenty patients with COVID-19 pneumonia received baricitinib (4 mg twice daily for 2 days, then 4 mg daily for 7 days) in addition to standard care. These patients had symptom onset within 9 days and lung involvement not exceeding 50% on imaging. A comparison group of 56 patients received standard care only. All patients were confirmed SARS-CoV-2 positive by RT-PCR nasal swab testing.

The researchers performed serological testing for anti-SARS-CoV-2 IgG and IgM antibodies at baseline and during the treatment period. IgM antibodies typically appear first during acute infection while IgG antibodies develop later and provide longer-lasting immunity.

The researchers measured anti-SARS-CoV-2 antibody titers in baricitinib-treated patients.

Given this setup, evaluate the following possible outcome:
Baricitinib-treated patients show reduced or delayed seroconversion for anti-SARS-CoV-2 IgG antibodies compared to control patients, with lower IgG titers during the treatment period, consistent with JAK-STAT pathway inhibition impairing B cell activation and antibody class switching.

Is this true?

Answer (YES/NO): NO